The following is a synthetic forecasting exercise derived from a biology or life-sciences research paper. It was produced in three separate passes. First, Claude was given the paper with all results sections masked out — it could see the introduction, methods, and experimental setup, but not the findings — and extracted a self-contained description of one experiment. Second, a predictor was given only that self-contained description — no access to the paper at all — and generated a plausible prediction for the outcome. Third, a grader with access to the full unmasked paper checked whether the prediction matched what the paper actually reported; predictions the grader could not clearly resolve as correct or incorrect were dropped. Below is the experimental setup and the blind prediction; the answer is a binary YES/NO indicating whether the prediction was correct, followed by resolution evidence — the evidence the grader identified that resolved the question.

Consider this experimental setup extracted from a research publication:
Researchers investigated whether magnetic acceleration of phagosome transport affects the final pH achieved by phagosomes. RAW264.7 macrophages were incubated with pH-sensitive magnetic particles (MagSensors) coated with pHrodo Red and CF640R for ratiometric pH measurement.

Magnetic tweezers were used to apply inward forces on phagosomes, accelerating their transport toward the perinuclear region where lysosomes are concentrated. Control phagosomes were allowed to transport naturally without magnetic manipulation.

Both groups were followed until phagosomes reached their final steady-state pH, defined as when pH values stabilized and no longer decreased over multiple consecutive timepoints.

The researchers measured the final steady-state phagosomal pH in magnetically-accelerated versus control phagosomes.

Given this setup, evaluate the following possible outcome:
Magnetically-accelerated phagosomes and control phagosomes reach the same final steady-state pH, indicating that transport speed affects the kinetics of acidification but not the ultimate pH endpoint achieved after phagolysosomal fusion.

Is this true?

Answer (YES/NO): YES